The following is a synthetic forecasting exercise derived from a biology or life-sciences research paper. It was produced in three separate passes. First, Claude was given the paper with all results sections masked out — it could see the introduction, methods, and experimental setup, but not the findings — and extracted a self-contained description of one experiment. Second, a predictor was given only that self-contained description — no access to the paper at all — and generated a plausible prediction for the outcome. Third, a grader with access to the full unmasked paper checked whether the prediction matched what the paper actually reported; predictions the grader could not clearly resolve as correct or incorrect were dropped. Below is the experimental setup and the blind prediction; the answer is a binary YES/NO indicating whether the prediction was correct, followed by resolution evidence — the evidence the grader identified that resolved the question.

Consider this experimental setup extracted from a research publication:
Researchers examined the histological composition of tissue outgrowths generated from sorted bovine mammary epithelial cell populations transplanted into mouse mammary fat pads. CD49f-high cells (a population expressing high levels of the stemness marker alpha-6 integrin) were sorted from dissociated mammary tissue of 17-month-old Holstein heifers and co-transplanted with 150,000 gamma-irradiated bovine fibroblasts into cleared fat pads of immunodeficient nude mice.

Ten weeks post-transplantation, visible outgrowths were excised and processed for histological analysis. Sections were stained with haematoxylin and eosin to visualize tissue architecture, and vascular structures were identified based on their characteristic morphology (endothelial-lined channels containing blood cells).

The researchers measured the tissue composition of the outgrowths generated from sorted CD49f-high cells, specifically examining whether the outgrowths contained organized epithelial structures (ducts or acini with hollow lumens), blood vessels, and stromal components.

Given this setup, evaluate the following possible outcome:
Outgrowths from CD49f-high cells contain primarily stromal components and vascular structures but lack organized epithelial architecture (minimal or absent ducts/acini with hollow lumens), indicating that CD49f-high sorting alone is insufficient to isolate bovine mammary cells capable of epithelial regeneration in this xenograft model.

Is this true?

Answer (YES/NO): YES